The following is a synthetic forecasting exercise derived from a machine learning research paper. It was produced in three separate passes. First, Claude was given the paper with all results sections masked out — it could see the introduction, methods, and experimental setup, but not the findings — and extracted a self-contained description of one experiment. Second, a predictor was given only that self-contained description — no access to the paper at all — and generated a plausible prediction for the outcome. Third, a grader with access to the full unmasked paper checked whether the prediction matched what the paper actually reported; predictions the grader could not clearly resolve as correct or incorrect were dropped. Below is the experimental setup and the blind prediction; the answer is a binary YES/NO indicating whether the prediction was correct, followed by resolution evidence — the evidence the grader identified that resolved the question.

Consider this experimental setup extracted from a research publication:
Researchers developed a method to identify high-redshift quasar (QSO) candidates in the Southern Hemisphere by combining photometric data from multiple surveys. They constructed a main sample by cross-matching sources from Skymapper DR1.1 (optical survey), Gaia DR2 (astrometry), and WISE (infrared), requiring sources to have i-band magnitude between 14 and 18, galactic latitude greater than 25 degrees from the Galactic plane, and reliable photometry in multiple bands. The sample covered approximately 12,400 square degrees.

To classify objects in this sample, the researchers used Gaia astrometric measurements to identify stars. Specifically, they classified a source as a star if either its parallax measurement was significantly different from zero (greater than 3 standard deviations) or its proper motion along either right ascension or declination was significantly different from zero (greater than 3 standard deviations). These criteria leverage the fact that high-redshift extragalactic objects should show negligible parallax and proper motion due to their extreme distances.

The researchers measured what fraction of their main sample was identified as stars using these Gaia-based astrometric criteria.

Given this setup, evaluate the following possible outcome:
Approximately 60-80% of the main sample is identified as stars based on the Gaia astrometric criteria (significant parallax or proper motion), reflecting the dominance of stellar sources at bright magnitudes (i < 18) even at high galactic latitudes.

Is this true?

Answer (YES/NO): NO